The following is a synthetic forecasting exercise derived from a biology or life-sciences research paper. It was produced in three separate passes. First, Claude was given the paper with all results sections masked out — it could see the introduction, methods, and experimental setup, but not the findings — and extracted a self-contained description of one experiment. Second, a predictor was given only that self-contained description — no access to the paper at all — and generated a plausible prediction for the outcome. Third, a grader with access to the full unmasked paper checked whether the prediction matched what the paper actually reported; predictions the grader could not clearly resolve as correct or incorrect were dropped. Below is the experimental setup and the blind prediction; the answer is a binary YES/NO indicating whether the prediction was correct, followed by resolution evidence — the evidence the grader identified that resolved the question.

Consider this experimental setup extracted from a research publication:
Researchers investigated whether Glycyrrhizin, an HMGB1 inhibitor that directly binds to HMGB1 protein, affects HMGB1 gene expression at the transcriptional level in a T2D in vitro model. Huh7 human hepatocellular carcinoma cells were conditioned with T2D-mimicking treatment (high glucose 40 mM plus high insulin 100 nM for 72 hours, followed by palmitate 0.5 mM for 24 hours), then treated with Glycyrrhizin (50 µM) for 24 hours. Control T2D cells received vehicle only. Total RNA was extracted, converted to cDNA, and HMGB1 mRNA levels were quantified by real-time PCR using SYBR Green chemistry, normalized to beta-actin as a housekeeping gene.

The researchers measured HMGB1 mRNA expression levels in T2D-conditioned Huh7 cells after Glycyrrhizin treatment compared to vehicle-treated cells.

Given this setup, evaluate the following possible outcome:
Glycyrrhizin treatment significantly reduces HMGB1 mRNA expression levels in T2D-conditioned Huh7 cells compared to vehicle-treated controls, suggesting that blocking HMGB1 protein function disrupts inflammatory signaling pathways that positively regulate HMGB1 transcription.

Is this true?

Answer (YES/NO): YES